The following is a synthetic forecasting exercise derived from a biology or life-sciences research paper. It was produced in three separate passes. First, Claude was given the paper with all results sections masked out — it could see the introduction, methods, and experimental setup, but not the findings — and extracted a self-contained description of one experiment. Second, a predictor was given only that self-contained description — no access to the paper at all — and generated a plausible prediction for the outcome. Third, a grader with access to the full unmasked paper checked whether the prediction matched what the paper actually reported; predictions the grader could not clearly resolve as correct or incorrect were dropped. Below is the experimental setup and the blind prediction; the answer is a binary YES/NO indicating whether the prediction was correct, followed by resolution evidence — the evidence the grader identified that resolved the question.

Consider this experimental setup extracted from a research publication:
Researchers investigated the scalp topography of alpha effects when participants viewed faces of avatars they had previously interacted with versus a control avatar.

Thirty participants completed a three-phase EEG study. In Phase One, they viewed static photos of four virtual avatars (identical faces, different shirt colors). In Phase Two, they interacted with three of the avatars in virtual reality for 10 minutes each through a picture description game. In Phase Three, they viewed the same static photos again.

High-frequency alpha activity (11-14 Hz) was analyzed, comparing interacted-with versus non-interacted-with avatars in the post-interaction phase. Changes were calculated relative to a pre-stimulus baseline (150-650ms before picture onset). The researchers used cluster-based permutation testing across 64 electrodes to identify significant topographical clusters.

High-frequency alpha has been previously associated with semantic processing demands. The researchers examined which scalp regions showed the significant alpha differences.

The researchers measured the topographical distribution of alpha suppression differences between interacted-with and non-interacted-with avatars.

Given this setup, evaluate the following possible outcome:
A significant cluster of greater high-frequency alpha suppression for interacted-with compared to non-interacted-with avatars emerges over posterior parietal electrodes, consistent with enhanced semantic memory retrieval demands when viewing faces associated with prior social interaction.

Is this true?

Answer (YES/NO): YES